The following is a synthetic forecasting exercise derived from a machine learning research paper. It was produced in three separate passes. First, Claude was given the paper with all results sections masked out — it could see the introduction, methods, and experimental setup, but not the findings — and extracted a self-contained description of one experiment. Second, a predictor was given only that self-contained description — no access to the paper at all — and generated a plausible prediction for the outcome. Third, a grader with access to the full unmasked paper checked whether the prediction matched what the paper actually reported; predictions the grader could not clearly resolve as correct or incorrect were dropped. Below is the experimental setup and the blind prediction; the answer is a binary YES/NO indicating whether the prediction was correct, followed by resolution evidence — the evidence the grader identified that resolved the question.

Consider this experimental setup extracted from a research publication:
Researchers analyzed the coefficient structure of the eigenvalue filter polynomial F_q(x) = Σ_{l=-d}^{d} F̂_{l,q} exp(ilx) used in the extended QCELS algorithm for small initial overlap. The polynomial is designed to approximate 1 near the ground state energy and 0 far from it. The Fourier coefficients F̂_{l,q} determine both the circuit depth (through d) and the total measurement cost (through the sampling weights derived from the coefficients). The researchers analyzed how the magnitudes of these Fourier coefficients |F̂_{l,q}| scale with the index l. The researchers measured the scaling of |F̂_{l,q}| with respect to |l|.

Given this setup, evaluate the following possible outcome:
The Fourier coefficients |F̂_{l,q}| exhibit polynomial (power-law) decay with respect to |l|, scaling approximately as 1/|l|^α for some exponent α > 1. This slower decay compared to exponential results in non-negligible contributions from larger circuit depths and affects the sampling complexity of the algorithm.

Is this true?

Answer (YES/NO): NO